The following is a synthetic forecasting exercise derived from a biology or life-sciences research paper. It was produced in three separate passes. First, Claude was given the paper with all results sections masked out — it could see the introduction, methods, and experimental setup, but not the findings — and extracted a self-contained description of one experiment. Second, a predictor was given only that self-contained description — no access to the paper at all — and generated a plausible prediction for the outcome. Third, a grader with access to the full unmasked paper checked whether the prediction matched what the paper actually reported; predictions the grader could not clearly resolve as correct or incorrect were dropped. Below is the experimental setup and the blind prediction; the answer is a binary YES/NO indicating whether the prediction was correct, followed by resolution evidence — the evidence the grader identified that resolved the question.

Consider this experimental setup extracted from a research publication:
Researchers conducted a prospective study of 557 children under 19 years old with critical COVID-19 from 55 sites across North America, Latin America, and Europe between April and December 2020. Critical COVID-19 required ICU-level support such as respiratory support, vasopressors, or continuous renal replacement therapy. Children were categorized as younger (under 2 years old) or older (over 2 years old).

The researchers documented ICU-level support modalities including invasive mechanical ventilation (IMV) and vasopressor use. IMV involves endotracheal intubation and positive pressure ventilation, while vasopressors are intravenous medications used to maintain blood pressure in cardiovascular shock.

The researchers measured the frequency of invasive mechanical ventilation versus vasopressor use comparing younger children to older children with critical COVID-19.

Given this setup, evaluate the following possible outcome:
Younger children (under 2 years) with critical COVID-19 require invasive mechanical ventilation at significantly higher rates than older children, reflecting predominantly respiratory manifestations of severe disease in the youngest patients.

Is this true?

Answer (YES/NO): YES